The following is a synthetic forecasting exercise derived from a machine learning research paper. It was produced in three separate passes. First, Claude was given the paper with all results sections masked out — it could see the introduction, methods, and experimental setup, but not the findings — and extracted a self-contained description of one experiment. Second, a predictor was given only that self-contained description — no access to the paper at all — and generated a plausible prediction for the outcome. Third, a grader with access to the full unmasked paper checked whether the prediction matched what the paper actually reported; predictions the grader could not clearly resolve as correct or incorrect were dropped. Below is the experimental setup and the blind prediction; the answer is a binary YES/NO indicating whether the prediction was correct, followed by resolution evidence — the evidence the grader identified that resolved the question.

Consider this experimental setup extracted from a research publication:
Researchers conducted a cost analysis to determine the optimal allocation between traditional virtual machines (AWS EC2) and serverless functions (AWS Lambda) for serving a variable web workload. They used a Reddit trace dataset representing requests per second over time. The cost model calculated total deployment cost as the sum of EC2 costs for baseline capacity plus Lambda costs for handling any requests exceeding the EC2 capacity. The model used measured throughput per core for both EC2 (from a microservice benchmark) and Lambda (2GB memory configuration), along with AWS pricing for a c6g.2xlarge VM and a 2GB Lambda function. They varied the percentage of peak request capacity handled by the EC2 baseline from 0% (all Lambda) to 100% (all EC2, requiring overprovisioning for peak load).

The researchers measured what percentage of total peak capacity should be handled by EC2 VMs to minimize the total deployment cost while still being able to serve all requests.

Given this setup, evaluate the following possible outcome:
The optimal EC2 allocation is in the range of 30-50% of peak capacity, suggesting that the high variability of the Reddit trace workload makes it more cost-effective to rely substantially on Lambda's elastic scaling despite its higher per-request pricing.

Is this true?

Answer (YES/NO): NO